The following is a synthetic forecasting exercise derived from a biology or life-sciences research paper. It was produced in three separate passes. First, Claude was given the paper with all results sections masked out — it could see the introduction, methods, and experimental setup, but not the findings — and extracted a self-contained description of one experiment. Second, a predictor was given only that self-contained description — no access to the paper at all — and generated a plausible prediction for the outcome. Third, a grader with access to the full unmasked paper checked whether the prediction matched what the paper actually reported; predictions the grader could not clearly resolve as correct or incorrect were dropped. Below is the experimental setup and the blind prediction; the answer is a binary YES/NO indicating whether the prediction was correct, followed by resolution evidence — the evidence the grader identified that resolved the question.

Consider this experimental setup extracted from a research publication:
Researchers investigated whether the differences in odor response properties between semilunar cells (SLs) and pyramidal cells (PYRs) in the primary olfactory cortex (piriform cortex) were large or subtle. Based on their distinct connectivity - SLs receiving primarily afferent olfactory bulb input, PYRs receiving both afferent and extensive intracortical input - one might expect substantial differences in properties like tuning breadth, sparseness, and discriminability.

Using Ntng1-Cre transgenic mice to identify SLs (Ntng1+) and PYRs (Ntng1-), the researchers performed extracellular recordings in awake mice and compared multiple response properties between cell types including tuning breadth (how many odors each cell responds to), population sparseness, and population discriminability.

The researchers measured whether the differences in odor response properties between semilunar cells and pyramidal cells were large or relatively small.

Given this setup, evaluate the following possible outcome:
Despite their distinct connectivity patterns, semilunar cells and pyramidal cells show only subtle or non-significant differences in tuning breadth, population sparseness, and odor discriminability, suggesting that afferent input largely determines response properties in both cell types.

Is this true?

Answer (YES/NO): NO